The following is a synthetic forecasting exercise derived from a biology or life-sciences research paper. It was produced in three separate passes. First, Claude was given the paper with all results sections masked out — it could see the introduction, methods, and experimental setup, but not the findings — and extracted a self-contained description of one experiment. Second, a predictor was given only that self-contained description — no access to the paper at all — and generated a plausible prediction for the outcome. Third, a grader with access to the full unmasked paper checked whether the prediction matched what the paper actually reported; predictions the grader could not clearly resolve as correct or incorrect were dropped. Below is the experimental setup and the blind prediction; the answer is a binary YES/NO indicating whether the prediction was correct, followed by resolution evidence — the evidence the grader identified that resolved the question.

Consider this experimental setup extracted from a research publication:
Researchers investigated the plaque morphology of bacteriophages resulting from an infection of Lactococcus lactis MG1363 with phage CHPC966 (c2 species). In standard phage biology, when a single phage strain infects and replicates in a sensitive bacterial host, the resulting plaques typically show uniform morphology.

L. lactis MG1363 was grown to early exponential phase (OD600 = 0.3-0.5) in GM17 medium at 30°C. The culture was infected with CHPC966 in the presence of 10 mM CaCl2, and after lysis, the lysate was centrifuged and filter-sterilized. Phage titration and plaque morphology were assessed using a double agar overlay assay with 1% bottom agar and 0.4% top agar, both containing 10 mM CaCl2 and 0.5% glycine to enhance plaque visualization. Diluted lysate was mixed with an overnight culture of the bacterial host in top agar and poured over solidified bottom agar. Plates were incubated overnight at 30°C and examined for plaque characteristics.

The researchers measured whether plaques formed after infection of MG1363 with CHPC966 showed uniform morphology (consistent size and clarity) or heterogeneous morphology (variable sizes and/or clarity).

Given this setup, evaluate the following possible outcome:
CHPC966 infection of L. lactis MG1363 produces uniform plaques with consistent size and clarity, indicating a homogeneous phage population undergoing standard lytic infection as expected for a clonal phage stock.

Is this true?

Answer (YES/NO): NO